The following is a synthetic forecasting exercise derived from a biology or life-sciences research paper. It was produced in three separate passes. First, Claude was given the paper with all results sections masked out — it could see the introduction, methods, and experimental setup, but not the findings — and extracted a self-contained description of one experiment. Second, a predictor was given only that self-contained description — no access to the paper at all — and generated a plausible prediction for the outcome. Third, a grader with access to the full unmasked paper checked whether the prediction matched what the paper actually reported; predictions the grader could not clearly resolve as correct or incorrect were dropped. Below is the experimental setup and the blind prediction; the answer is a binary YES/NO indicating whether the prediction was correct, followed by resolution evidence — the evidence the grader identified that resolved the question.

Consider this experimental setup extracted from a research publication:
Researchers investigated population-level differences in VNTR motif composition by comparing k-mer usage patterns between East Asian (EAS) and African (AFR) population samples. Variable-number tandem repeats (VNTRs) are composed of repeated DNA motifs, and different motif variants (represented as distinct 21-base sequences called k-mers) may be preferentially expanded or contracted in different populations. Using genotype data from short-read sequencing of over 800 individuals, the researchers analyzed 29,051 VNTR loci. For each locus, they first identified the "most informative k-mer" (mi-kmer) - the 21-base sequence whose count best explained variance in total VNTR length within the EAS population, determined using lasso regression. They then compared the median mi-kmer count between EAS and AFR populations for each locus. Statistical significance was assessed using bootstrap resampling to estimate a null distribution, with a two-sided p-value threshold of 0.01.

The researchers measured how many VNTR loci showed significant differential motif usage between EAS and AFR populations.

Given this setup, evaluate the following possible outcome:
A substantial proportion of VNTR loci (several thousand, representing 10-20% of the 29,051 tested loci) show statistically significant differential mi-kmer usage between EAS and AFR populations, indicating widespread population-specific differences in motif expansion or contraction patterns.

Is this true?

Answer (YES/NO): YES